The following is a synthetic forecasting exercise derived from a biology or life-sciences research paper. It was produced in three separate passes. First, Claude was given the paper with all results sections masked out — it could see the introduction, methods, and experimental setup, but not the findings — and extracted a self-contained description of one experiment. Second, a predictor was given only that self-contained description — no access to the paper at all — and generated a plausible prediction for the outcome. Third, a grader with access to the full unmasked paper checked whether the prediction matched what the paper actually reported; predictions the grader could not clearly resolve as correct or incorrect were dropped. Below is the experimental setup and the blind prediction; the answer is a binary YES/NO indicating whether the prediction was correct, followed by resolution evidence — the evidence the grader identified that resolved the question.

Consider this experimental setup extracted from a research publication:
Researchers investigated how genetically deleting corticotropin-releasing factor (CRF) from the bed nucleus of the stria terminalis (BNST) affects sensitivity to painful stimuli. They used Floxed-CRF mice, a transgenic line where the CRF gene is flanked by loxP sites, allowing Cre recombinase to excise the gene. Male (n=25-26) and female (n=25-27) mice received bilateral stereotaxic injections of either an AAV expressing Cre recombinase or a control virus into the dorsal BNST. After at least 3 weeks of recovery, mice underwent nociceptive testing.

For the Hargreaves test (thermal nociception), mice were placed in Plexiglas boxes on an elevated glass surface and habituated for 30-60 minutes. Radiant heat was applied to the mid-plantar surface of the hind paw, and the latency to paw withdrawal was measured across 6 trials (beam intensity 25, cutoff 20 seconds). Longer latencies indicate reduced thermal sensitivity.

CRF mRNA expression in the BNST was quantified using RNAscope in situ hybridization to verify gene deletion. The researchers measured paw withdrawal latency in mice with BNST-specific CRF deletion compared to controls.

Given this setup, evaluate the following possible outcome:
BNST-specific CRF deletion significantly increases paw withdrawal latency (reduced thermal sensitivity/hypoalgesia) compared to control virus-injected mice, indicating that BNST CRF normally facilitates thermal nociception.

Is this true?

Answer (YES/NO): YES